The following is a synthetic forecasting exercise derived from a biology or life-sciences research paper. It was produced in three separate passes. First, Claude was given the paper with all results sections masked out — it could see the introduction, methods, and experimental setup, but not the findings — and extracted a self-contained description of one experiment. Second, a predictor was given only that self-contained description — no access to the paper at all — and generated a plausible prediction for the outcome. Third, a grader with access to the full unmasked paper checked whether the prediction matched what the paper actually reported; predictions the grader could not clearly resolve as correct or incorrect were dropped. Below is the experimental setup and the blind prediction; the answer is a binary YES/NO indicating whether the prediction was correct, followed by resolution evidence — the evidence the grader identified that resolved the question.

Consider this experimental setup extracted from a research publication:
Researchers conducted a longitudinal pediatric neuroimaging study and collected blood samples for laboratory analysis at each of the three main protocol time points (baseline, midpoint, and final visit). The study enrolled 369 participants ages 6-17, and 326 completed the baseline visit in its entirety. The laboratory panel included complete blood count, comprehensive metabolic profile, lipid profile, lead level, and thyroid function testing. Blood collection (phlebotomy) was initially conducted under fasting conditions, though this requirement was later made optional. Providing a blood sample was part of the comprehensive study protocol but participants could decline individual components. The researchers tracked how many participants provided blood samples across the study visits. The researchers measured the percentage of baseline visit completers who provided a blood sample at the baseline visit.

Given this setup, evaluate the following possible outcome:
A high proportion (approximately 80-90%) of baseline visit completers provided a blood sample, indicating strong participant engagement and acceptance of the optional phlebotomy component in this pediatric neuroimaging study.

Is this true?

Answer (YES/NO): NO